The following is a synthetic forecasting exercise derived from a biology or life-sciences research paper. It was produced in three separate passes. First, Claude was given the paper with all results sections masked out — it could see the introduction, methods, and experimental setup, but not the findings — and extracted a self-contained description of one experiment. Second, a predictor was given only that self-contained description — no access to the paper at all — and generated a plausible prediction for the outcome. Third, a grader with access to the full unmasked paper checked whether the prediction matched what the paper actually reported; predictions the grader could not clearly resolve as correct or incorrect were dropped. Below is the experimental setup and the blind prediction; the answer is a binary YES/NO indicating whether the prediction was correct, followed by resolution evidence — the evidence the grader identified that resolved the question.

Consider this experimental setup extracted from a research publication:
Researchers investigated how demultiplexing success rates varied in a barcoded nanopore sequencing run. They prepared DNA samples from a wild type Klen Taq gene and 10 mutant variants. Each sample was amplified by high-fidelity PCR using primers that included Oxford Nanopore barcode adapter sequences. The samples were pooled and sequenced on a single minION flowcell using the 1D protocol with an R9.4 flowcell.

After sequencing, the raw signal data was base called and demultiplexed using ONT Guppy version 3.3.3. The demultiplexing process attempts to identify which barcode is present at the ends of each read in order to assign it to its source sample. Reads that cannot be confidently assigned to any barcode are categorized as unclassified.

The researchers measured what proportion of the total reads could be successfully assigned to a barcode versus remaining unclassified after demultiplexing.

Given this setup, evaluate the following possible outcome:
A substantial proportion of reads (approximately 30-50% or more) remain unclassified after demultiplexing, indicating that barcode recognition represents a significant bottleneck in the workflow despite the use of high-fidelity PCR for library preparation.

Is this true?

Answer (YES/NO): YES